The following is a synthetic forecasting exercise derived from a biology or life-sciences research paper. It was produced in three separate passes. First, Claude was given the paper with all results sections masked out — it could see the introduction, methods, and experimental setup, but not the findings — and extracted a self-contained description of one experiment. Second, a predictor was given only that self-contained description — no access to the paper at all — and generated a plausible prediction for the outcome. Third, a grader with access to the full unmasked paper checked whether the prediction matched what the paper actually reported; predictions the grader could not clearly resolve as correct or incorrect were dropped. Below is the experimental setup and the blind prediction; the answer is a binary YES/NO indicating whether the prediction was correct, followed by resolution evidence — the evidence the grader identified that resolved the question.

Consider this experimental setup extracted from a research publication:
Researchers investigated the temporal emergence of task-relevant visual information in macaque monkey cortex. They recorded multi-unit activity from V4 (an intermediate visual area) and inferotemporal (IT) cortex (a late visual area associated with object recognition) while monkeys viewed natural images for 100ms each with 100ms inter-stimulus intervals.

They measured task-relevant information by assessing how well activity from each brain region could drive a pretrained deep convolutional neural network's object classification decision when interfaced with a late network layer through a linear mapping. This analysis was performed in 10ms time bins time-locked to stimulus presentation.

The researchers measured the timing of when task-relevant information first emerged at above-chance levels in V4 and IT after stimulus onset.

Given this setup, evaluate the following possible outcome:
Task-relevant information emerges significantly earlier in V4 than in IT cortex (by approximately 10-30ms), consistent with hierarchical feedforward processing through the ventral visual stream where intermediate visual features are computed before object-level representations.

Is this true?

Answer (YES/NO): NO